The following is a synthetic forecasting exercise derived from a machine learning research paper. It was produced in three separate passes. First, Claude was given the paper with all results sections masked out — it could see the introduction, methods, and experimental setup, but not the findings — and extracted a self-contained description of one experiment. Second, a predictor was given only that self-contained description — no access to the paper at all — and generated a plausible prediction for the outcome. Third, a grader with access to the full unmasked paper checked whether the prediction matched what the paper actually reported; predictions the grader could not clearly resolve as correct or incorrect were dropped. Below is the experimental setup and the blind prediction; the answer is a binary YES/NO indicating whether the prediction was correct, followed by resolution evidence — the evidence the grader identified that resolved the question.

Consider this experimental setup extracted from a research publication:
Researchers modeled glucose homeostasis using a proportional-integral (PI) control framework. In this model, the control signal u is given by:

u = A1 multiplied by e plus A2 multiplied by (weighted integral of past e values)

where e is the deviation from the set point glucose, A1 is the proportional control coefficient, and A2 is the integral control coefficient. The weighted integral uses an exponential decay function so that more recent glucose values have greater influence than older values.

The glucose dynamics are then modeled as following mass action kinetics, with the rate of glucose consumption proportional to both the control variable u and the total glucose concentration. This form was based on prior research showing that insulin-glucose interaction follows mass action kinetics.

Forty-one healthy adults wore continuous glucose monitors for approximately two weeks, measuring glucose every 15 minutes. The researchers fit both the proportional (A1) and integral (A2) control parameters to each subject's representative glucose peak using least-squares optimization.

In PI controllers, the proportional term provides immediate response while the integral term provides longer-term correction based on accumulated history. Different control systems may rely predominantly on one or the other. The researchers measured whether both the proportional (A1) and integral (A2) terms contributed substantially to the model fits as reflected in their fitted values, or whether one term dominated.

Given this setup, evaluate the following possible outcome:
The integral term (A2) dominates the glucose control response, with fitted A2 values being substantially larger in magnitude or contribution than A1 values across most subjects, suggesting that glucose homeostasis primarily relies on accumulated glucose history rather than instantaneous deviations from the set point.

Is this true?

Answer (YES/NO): NO